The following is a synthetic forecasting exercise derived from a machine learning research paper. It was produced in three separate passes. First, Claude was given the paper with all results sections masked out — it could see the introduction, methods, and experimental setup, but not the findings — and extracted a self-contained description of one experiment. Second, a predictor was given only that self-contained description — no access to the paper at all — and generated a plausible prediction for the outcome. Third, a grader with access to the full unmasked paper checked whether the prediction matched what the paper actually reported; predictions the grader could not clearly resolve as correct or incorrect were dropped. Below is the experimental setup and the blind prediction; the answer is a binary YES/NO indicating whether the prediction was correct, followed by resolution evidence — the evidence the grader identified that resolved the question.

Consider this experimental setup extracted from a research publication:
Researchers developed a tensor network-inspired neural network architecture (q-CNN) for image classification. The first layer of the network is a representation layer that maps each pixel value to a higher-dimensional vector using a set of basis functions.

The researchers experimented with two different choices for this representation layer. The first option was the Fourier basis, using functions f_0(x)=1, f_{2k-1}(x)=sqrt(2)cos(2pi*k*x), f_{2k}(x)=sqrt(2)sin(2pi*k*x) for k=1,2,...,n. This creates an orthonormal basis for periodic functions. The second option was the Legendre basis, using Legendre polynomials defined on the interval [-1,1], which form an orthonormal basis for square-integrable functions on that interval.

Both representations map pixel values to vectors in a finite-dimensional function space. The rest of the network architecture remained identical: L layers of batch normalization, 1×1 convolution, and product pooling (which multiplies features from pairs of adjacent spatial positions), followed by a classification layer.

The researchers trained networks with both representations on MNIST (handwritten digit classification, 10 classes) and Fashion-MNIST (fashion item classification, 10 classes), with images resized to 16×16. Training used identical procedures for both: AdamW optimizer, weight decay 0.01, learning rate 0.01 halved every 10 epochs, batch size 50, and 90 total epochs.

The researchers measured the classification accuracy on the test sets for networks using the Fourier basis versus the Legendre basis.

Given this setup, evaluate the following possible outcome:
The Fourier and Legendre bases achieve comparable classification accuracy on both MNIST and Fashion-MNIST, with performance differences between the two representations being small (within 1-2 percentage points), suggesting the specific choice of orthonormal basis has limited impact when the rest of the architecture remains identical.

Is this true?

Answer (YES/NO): YES